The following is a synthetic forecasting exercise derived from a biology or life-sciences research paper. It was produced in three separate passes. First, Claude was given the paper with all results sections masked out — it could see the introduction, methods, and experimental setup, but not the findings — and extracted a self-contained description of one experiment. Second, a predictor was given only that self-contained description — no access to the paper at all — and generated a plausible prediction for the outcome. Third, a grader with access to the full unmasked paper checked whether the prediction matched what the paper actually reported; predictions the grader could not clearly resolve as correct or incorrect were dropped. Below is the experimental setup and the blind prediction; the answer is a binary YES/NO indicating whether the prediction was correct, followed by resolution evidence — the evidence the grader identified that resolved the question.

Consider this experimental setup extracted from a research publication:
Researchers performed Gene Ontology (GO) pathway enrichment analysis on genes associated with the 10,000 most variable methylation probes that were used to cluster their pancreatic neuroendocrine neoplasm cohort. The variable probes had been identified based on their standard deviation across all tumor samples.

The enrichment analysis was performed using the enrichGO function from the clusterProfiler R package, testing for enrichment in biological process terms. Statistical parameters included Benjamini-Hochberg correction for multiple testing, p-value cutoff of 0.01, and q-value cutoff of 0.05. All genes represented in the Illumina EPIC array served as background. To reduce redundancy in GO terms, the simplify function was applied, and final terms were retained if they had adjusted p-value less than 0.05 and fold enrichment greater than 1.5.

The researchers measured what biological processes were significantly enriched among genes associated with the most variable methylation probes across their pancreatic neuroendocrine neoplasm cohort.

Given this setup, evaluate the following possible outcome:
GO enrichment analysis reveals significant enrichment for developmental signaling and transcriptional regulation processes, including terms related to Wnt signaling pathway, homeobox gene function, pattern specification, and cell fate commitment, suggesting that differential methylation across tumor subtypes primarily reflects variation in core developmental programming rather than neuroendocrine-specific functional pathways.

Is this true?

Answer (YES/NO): NO